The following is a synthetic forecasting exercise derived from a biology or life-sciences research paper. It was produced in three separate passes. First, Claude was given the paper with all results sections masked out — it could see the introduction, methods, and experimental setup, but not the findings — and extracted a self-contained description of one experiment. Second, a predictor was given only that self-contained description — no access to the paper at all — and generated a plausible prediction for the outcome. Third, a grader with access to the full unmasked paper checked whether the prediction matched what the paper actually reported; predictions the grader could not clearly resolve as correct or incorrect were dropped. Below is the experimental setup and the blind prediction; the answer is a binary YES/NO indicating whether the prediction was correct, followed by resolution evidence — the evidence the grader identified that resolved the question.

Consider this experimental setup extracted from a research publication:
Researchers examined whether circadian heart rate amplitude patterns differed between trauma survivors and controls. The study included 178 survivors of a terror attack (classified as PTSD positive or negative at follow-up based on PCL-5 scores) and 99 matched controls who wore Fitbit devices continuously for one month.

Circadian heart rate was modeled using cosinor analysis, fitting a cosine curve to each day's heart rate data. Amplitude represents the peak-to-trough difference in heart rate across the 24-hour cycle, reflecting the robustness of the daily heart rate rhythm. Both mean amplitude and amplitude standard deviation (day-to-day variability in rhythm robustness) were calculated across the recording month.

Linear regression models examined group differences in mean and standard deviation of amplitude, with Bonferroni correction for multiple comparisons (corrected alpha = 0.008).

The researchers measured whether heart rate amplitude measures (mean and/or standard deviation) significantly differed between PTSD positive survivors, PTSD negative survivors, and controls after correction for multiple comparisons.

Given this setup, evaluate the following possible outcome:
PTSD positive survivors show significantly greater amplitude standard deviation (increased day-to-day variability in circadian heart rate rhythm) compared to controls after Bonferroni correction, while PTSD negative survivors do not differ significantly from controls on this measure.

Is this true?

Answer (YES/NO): NO